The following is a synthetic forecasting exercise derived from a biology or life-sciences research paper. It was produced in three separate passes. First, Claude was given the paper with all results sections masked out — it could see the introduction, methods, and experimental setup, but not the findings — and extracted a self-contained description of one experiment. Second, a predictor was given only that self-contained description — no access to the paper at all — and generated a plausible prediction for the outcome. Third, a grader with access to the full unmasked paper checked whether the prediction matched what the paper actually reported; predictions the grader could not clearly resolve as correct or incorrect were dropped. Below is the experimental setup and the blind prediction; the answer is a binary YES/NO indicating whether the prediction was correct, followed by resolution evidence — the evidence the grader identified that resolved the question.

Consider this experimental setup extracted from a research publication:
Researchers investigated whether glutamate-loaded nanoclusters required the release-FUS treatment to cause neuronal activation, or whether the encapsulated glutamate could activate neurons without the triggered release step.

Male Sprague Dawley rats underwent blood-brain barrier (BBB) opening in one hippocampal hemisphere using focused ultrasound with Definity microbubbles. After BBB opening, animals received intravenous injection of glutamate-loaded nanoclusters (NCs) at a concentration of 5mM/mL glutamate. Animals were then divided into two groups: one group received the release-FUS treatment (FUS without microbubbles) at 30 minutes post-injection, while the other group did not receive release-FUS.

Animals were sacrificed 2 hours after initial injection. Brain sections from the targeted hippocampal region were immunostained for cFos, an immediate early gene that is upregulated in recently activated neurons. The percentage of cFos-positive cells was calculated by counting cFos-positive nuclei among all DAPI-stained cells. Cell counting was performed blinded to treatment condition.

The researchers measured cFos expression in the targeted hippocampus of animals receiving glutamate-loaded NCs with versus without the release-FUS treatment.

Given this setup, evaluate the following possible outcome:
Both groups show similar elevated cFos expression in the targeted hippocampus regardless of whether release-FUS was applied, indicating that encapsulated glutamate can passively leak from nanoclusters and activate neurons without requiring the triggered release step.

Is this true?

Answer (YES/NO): NO